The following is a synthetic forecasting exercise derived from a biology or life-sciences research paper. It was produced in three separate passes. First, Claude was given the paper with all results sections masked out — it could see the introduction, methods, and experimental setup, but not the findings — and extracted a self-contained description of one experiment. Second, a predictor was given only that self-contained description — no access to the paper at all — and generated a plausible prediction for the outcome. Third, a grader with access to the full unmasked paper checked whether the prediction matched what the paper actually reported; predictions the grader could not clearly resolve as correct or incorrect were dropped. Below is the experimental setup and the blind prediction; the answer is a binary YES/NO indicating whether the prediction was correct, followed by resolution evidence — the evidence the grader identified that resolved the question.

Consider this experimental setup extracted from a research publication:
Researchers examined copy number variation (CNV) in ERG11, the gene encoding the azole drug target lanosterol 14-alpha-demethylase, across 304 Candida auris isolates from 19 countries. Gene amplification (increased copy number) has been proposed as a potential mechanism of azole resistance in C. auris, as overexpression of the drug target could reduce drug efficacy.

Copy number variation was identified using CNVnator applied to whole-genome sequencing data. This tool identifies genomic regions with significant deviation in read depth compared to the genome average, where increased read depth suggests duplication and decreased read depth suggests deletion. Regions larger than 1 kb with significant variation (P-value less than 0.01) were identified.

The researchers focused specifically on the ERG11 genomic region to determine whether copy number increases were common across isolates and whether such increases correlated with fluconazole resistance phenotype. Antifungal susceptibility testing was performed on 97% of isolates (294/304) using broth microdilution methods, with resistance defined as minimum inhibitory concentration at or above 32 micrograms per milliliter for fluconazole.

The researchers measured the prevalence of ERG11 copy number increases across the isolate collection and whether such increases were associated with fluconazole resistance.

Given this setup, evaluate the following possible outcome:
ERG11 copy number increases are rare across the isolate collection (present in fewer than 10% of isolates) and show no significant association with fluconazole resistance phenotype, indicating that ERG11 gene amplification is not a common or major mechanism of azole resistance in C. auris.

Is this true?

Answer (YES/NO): NO